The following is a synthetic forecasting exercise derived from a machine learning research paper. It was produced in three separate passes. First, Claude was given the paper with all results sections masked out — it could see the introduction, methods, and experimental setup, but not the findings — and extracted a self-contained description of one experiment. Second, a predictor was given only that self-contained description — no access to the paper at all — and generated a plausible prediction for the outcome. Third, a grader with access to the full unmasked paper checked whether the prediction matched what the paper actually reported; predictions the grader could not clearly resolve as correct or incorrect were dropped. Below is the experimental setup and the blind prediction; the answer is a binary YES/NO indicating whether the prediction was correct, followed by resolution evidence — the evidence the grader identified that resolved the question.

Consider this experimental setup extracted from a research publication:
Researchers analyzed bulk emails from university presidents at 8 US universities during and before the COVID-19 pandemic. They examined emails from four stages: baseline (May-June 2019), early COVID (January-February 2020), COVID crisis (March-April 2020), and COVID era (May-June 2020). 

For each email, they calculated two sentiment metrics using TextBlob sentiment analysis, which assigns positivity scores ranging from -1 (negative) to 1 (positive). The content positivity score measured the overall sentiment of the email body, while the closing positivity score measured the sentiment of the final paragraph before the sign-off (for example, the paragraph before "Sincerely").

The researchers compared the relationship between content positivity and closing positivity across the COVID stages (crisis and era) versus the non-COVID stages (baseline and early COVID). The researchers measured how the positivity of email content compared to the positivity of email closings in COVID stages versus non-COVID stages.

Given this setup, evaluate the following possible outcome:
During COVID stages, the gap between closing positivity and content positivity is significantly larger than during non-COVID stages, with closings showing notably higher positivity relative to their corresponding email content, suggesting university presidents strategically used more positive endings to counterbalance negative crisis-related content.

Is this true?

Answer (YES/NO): YES